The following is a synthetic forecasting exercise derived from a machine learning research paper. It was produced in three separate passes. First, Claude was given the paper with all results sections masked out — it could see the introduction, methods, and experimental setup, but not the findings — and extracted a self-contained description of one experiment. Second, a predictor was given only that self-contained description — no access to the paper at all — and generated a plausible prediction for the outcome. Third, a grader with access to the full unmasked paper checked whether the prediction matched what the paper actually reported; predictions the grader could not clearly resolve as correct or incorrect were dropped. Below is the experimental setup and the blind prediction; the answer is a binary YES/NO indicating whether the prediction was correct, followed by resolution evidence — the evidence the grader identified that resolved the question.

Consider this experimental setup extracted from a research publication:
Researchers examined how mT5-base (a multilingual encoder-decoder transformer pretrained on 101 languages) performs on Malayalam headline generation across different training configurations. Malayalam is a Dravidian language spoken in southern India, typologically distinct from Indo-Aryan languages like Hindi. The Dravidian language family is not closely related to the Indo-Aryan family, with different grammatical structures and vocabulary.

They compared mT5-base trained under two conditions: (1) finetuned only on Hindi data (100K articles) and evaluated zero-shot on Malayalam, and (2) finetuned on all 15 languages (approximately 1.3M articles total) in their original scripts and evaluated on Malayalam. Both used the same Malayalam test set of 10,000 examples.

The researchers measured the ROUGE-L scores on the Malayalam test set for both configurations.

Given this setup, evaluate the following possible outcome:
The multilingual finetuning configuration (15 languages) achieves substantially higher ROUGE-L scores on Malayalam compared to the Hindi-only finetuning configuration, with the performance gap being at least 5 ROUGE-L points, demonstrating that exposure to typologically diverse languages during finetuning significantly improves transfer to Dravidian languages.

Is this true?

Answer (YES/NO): YES